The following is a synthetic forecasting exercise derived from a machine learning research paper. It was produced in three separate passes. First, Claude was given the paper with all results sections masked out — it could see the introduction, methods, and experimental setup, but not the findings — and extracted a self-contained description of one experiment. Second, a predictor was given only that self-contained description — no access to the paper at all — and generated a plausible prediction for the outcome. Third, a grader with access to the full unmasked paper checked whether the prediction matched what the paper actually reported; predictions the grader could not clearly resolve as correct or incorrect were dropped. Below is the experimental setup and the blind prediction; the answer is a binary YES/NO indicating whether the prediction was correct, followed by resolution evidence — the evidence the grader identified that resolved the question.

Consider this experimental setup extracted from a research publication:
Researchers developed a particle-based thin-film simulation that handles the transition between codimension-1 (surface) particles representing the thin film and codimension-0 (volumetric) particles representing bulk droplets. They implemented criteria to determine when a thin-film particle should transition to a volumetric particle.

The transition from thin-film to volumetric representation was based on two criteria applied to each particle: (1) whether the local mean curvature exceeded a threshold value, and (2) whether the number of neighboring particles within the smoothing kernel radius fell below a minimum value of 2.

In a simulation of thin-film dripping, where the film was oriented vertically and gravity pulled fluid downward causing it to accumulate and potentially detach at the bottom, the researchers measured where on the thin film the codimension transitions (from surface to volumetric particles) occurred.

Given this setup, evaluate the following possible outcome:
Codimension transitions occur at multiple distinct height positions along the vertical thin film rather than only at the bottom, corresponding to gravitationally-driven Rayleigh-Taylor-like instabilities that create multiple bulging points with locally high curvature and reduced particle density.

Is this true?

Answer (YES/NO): NO